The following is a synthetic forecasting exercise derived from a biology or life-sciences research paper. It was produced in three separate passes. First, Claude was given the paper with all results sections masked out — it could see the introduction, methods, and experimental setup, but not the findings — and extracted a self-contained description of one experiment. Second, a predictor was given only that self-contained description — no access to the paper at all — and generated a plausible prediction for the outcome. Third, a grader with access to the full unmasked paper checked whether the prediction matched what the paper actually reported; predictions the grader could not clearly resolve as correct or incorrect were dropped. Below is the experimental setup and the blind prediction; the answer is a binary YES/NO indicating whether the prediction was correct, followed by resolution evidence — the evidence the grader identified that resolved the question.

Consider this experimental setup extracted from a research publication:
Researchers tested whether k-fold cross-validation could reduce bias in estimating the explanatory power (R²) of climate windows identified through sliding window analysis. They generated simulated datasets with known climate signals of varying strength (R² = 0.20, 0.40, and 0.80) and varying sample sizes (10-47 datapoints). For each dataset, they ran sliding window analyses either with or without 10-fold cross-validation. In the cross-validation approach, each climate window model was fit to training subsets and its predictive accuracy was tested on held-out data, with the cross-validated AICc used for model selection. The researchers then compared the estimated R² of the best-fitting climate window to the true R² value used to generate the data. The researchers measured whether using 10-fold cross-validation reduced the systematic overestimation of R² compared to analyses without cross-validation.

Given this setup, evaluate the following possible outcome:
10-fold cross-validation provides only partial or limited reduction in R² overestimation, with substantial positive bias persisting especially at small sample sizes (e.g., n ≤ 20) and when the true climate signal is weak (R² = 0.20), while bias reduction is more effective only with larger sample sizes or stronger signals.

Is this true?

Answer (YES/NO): NO